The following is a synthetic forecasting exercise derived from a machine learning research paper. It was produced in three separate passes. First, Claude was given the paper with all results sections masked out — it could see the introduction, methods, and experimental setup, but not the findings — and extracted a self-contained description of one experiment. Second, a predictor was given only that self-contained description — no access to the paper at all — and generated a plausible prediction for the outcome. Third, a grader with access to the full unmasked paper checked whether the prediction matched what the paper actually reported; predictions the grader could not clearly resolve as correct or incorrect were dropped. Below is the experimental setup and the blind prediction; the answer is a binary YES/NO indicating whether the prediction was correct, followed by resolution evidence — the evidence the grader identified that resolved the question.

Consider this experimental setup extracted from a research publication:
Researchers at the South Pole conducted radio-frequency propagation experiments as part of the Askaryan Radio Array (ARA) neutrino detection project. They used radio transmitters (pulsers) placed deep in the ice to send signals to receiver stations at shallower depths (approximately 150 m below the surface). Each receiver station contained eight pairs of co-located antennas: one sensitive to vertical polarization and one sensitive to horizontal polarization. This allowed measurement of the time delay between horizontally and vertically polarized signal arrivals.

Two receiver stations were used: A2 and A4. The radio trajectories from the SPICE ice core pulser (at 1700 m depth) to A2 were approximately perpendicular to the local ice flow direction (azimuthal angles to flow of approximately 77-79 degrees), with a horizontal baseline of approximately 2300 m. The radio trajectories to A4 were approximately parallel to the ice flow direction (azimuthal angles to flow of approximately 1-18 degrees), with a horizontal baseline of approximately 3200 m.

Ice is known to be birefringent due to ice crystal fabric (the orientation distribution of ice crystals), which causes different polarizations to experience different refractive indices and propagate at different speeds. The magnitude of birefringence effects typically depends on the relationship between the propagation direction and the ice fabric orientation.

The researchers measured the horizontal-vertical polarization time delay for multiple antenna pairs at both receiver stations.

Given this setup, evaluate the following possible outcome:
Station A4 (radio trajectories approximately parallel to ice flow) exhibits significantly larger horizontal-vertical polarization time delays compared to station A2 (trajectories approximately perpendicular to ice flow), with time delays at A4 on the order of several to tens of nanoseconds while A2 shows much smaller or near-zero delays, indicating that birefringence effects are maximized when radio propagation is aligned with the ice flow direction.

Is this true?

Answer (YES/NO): NO